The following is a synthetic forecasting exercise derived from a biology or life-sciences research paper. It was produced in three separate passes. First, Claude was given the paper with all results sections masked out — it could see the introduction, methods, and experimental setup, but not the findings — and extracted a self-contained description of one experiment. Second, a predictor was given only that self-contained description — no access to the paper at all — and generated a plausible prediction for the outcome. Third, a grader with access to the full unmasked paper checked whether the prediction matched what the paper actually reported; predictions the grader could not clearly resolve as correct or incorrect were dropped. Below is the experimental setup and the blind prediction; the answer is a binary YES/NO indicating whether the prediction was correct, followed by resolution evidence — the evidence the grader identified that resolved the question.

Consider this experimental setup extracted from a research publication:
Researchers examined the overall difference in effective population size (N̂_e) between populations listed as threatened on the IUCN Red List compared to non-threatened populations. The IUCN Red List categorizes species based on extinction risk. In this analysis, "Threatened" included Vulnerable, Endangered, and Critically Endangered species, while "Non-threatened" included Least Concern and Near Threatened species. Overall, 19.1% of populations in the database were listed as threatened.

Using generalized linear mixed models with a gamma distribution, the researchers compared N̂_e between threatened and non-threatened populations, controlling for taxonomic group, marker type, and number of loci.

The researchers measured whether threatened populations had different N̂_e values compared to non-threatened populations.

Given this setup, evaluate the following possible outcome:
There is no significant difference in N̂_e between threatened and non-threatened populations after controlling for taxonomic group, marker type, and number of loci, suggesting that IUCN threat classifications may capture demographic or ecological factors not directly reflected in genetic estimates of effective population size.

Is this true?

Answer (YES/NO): NO